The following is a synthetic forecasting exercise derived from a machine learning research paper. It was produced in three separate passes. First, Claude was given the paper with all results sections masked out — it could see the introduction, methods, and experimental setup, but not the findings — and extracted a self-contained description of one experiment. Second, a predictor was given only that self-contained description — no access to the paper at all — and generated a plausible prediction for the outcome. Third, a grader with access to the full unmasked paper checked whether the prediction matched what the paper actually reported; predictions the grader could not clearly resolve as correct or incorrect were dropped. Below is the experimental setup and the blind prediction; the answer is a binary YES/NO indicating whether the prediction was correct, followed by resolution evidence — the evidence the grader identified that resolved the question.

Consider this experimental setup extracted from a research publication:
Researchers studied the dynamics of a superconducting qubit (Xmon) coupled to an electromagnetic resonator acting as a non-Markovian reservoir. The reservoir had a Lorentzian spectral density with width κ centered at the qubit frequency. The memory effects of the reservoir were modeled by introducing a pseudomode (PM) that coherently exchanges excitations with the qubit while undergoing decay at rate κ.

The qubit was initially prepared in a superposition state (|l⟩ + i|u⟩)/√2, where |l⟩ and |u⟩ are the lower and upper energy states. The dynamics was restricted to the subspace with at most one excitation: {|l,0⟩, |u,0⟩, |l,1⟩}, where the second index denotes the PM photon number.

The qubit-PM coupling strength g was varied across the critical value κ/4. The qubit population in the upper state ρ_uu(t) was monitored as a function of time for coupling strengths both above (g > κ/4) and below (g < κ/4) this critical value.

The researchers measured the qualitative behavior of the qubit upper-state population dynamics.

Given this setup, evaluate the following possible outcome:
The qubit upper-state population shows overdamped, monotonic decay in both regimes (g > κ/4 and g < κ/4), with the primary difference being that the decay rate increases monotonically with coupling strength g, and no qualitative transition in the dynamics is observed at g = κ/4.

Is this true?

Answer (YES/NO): NO